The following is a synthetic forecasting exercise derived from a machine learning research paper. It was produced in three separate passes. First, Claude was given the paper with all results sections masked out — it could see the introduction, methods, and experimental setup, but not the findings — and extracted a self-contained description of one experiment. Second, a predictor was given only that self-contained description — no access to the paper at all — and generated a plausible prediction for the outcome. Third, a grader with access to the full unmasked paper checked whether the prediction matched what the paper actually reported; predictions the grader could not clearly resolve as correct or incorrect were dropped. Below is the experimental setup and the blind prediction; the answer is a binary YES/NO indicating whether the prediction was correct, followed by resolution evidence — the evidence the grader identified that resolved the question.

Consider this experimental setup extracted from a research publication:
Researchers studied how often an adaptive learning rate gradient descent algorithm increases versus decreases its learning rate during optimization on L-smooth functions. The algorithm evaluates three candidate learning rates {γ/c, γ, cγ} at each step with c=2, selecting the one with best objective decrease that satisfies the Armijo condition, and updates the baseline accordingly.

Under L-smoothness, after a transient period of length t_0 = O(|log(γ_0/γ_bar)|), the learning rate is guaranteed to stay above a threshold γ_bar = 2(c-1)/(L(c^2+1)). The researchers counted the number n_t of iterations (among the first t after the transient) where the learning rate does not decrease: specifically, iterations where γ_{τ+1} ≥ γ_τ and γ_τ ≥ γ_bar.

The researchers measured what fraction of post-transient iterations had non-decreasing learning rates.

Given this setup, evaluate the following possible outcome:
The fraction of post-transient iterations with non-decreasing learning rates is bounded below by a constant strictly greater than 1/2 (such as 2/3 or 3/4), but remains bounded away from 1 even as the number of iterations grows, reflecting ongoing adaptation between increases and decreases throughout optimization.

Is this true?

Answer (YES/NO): NO